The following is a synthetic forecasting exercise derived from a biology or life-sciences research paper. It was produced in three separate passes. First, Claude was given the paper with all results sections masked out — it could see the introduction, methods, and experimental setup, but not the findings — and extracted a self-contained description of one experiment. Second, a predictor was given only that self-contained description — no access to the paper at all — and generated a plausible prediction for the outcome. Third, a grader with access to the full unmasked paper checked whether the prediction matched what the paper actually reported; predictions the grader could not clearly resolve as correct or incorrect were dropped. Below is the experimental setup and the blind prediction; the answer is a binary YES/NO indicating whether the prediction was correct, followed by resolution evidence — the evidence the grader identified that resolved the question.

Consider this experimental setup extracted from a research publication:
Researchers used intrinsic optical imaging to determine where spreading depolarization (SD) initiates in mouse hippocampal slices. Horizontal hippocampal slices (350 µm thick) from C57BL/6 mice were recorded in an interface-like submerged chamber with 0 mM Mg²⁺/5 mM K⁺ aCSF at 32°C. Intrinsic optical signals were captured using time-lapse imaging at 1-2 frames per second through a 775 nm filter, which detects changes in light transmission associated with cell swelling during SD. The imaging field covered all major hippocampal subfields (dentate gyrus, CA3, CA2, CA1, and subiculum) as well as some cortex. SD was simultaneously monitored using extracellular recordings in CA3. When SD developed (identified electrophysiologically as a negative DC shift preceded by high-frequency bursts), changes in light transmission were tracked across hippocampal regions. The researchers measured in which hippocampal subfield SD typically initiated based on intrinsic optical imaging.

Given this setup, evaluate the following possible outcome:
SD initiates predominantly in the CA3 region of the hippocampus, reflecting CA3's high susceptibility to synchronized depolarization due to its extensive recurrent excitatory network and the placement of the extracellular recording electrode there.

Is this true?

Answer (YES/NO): YES